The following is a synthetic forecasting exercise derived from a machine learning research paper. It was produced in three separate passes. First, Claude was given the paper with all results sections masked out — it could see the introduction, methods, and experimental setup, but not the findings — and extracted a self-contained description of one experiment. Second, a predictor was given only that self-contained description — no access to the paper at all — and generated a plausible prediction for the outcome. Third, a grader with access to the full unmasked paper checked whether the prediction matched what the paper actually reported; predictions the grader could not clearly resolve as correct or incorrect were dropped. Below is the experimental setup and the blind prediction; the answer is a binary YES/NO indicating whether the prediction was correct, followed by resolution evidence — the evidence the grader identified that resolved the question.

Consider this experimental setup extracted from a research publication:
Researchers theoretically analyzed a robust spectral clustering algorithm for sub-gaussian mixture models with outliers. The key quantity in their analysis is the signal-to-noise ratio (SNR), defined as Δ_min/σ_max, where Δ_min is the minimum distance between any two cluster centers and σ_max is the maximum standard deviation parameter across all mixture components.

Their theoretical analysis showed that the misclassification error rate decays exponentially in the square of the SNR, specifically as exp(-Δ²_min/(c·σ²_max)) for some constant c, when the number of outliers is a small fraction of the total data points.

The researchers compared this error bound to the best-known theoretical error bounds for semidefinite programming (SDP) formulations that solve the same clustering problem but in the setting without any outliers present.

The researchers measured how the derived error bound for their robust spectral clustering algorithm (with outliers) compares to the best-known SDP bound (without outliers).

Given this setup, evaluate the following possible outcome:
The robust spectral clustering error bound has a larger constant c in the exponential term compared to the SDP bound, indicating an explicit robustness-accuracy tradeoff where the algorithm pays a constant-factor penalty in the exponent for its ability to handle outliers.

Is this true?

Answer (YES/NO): NO